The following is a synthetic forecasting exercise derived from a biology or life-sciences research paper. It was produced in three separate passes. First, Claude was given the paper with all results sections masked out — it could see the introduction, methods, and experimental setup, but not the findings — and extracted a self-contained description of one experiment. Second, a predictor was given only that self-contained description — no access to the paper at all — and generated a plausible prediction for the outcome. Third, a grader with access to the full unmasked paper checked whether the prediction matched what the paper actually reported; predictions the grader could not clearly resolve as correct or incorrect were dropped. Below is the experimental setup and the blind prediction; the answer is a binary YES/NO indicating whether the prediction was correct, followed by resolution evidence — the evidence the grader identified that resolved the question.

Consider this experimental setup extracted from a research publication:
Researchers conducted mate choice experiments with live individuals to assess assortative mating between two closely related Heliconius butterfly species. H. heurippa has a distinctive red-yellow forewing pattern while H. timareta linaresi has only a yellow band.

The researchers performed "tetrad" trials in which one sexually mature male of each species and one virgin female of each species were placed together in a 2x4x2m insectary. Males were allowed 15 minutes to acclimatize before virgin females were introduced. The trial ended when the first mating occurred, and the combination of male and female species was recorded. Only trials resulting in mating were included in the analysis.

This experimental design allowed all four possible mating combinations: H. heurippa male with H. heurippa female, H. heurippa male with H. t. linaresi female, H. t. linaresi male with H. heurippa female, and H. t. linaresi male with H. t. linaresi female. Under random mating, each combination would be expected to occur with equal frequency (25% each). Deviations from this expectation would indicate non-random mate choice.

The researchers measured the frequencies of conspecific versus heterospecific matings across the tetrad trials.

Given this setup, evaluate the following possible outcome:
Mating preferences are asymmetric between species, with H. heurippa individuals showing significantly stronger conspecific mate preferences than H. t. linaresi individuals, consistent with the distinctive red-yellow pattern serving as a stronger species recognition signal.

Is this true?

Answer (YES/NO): YES